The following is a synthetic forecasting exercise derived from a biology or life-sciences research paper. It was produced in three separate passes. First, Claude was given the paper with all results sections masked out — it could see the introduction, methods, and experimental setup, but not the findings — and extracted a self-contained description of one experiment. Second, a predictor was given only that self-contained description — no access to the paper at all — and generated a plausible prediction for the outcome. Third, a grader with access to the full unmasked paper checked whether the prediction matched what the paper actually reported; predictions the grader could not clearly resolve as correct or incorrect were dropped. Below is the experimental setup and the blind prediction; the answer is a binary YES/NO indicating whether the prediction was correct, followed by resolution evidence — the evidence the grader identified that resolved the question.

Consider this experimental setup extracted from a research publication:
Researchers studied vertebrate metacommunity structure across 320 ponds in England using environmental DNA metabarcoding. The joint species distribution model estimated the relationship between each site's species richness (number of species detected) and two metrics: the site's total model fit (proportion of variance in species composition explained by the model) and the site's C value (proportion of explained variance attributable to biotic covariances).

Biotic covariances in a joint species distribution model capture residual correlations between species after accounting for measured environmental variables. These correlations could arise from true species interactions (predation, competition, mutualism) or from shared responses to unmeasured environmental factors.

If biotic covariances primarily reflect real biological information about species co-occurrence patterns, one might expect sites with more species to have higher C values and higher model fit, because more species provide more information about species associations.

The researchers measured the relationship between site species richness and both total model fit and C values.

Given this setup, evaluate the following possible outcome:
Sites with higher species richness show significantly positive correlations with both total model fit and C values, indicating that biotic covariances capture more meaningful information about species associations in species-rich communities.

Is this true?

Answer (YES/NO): YES